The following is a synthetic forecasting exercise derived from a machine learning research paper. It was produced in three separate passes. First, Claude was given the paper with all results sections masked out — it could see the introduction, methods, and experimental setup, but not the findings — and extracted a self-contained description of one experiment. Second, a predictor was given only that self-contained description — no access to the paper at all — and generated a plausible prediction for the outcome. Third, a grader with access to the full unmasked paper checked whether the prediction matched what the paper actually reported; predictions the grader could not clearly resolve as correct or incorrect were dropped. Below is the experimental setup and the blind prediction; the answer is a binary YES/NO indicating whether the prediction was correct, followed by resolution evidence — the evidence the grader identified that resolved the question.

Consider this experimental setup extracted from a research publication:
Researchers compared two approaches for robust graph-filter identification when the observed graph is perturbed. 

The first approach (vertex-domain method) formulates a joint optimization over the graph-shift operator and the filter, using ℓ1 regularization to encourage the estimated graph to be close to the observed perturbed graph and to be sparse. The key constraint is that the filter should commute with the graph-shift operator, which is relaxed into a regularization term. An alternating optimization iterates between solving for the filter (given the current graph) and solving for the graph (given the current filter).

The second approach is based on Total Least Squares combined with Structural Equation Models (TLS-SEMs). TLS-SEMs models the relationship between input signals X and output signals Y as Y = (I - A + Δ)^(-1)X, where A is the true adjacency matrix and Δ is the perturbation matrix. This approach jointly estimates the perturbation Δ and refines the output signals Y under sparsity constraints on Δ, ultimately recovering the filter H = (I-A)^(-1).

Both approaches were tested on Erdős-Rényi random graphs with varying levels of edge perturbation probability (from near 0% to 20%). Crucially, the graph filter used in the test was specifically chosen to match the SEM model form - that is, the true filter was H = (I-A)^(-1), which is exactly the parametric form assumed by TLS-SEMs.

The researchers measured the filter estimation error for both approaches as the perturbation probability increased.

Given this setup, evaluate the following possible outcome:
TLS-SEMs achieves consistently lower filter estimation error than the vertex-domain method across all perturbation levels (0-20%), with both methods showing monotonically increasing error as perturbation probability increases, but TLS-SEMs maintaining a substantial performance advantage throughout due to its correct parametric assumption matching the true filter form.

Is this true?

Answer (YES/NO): NO